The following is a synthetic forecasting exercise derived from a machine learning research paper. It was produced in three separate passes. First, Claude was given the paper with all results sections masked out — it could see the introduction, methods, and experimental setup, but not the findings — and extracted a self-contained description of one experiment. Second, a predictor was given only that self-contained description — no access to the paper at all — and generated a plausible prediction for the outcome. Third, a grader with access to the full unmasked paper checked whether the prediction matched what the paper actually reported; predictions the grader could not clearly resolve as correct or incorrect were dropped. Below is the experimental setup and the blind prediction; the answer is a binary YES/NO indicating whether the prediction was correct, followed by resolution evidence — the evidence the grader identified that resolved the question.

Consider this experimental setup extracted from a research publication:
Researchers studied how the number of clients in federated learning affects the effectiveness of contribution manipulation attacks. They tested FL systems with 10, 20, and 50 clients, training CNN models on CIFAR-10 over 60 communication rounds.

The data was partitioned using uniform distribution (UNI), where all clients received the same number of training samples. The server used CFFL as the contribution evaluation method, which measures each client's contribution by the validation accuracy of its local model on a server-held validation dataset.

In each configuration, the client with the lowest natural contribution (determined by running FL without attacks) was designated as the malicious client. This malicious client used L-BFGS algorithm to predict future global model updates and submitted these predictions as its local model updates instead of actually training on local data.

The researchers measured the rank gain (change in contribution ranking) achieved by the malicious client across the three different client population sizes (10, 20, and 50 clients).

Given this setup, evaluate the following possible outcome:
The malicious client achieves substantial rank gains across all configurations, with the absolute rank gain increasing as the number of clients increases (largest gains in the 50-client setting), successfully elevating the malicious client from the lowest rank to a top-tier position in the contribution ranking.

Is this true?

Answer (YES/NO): YES